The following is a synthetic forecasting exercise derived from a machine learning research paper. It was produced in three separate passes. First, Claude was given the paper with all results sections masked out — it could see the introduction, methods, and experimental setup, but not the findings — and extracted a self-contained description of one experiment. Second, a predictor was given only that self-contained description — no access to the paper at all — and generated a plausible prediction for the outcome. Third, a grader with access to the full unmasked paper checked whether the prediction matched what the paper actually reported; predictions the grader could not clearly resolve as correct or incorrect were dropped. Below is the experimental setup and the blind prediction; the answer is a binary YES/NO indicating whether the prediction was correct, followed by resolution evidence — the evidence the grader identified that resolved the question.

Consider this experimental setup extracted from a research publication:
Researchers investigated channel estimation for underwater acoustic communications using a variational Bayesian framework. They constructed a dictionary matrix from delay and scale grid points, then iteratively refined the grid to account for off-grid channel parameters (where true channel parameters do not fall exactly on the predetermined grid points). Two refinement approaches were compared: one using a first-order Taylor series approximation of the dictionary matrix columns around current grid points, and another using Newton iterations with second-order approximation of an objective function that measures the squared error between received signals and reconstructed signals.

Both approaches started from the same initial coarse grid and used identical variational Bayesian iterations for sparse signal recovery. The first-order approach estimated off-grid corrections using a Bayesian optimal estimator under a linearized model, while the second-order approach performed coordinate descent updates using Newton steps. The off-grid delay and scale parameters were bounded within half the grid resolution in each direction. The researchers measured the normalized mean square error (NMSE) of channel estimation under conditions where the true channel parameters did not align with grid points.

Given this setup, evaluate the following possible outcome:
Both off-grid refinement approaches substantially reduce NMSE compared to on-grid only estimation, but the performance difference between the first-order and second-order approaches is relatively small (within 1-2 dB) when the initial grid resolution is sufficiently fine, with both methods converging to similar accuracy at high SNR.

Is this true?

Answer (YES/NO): NO